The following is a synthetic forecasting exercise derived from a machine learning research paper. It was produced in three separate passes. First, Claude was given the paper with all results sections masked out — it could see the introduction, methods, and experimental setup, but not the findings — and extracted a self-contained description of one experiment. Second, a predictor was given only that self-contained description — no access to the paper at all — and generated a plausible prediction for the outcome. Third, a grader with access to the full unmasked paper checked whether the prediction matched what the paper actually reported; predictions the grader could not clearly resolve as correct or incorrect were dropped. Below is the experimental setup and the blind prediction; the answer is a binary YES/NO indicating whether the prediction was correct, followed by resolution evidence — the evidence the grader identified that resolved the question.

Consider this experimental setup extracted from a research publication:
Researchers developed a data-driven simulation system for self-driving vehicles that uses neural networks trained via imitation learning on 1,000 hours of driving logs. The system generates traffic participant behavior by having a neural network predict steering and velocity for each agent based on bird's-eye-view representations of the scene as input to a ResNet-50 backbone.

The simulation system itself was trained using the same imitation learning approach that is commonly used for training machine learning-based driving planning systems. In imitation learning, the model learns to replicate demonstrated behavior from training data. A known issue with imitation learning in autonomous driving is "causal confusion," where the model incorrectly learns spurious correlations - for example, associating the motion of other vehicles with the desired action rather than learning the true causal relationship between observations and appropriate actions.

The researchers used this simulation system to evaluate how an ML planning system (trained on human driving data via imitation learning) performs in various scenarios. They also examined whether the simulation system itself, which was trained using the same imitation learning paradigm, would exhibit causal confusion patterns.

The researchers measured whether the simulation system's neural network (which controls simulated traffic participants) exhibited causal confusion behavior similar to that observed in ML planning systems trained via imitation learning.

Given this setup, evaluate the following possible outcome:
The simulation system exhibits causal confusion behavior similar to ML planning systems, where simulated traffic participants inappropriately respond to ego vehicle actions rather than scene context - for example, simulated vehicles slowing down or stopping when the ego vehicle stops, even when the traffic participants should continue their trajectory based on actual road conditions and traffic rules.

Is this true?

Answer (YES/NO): NO